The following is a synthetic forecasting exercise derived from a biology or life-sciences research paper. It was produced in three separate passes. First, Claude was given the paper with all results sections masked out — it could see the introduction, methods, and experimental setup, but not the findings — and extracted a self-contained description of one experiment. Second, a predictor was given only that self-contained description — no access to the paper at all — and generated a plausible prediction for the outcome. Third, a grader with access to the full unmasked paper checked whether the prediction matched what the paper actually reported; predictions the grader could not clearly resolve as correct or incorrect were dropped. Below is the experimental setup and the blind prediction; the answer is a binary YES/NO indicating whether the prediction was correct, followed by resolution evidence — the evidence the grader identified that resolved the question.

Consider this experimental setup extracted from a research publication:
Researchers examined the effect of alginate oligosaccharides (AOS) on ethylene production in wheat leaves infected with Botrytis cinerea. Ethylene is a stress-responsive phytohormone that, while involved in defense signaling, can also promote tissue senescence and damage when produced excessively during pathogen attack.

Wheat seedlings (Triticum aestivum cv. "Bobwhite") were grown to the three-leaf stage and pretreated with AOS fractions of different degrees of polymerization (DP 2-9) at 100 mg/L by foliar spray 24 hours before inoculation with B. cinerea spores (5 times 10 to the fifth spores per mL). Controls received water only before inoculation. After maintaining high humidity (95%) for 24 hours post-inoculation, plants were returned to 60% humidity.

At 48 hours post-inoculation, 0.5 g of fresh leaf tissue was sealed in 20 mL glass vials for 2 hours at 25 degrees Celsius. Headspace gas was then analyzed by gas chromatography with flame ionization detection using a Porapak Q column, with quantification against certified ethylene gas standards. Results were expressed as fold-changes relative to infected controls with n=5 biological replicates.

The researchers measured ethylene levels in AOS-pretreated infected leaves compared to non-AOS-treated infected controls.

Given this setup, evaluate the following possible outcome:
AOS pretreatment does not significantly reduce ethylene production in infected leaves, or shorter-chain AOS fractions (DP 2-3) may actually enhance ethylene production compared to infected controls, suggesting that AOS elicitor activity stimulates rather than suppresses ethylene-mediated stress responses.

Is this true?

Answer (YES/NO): NO